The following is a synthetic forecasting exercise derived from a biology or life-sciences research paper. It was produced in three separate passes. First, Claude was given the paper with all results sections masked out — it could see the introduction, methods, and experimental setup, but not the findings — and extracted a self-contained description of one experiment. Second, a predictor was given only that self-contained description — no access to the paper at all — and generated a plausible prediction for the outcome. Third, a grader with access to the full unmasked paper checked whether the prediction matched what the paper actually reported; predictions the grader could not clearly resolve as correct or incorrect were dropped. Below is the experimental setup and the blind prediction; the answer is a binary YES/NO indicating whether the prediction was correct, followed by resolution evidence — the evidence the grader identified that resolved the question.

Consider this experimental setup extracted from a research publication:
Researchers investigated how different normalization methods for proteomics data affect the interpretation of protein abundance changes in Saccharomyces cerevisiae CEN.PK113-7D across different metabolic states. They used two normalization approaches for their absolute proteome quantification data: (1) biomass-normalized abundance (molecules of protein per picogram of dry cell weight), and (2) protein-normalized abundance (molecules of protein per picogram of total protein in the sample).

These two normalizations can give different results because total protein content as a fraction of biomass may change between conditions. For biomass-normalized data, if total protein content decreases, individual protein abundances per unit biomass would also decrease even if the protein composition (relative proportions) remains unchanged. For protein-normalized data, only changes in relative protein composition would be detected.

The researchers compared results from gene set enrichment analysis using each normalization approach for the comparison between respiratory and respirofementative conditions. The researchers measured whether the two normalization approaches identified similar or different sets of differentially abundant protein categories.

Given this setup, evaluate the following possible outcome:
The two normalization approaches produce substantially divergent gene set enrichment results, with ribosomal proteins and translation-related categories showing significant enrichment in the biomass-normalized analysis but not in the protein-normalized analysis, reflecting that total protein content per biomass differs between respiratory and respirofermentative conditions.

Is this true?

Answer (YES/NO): NO